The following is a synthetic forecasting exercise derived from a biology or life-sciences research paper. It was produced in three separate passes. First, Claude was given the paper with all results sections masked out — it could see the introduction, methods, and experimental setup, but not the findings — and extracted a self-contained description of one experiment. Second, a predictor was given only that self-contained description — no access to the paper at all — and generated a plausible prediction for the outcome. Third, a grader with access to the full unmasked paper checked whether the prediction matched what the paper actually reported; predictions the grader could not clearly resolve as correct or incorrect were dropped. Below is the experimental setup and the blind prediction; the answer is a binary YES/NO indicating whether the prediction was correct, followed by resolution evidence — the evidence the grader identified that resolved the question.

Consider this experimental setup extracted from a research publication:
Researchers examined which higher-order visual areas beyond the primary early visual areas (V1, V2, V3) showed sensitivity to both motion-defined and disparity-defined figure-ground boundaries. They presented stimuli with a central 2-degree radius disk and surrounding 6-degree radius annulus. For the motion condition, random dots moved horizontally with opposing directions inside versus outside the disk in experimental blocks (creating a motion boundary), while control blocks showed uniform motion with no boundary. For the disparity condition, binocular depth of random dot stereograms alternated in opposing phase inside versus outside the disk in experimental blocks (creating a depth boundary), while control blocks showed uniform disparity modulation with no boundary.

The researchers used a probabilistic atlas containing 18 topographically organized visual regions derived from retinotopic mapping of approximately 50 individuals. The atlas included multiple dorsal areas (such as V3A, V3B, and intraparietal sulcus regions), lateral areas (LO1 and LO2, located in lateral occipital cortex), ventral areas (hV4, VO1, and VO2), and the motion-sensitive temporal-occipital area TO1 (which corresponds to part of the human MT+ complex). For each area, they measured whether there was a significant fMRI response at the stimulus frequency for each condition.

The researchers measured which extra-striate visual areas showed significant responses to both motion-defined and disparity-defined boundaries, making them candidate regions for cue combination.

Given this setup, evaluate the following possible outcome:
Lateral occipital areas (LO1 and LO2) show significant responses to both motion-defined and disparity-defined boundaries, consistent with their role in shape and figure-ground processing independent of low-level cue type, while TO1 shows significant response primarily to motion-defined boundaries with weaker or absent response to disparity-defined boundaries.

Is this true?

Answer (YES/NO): YES